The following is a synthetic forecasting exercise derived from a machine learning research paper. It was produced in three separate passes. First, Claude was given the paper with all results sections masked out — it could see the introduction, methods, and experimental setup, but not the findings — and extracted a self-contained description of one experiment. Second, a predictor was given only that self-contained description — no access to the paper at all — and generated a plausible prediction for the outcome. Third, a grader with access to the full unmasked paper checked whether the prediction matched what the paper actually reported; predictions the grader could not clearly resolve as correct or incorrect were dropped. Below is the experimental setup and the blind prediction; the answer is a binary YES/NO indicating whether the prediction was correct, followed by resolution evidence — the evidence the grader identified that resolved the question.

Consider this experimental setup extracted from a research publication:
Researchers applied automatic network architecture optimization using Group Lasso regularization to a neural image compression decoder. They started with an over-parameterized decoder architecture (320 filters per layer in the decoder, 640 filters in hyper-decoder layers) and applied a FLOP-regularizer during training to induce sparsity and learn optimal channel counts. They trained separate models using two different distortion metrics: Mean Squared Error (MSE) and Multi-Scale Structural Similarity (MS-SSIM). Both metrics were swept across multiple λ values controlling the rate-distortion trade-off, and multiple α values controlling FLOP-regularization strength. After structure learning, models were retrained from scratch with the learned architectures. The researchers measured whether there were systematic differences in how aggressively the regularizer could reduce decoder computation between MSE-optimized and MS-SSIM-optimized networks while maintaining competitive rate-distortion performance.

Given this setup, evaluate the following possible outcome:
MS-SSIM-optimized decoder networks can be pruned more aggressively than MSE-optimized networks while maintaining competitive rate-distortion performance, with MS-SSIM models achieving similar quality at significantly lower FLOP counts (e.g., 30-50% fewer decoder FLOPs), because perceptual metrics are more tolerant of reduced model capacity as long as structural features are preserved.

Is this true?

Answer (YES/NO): YES